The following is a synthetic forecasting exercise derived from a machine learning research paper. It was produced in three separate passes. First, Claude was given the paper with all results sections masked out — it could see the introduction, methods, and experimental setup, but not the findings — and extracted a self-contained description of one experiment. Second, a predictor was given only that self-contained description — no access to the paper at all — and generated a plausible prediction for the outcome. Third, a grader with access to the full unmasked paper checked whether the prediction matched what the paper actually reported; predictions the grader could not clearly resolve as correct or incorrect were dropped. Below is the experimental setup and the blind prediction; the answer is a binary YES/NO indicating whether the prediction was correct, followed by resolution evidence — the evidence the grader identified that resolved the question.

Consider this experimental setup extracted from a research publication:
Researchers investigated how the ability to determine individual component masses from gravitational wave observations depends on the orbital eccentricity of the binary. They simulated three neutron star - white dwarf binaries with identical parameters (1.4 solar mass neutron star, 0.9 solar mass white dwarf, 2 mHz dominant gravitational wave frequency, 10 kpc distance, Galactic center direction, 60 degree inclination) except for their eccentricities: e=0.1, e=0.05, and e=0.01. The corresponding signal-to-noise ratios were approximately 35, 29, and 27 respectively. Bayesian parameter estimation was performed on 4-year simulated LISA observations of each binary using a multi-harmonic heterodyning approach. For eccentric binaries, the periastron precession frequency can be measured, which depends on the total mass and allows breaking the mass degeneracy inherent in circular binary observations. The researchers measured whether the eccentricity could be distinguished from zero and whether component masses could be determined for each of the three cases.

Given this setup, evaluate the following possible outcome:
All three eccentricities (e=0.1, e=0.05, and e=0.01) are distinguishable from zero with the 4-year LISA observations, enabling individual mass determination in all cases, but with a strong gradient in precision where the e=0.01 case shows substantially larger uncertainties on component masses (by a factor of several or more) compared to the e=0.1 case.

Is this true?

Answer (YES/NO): NO